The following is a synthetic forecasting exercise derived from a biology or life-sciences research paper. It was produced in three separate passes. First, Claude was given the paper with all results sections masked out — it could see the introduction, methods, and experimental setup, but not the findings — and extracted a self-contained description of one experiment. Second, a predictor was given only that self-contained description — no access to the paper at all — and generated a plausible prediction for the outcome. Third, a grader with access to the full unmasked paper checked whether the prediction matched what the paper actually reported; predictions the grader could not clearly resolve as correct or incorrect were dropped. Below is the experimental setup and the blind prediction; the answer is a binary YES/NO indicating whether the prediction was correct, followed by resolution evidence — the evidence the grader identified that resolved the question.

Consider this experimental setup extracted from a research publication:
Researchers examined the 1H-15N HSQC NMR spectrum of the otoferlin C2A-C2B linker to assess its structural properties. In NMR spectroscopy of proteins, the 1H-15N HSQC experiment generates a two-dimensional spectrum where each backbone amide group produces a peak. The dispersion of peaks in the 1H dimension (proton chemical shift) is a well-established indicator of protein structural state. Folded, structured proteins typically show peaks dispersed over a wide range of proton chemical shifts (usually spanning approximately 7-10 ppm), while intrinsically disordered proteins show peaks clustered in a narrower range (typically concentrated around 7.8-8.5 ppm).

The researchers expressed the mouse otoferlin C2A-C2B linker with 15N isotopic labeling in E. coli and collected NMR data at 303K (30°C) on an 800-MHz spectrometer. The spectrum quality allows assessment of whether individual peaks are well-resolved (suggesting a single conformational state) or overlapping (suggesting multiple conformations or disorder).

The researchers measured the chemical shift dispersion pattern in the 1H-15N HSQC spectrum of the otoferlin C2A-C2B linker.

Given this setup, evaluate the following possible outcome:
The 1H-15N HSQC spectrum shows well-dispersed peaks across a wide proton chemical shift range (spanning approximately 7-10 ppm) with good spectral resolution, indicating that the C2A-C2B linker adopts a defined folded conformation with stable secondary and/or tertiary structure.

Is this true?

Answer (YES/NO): NO